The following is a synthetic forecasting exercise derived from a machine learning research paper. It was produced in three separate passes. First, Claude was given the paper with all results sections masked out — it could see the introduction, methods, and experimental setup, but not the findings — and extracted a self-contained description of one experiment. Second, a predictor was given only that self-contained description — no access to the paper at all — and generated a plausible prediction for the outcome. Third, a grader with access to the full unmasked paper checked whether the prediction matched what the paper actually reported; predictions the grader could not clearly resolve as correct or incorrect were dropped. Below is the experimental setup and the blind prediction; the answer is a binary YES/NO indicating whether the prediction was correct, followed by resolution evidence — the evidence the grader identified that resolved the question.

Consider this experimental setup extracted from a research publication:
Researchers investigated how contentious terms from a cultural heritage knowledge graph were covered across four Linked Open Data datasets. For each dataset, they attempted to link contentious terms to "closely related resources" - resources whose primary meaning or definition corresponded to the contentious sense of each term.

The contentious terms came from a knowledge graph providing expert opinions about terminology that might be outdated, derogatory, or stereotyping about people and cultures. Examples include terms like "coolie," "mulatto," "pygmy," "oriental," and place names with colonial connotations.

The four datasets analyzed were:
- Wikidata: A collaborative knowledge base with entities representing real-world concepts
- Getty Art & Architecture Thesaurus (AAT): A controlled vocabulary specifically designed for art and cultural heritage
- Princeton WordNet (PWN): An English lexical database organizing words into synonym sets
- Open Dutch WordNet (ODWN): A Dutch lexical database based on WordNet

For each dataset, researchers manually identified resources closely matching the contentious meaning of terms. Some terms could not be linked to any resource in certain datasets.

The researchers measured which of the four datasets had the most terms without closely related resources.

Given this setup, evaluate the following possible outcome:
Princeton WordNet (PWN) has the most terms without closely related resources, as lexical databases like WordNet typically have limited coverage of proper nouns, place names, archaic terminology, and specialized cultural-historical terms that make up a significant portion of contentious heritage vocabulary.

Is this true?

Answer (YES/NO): NO